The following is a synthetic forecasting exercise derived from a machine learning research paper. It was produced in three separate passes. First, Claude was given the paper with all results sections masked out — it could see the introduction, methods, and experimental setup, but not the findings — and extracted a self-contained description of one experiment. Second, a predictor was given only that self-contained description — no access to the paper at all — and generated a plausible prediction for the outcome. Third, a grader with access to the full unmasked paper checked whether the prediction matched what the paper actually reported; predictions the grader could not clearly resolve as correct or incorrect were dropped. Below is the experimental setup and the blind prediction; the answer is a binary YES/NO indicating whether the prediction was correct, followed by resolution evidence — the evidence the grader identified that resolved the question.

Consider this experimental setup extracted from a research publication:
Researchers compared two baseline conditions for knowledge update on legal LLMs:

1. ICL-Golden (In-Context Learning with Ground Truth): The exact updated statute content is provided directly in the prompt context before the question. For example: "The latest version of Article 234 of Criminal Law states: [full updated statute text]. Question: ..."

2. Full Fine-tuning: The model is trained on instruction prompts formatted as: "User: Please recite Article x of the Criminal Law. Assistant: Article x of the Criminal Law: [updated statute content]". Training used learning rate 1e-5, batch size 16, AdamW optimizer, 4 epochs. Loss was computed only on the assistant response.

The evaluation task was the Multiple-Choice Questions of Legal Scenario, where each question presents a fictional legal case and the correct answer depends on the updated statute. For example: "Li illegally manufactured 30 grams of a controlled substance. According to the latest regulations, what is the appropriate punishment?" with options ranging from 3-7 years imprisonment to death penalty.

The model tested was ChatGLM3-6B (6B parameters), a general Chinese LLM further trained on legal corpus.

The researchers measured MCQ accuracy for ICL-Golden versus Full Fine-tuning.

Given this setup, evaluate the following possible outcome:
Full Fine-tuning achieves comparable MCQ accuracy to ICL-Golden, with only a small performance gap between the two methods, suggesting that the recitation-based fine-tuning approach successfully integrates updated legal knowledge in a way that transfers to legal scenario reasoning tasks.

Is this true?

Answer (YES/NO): NO